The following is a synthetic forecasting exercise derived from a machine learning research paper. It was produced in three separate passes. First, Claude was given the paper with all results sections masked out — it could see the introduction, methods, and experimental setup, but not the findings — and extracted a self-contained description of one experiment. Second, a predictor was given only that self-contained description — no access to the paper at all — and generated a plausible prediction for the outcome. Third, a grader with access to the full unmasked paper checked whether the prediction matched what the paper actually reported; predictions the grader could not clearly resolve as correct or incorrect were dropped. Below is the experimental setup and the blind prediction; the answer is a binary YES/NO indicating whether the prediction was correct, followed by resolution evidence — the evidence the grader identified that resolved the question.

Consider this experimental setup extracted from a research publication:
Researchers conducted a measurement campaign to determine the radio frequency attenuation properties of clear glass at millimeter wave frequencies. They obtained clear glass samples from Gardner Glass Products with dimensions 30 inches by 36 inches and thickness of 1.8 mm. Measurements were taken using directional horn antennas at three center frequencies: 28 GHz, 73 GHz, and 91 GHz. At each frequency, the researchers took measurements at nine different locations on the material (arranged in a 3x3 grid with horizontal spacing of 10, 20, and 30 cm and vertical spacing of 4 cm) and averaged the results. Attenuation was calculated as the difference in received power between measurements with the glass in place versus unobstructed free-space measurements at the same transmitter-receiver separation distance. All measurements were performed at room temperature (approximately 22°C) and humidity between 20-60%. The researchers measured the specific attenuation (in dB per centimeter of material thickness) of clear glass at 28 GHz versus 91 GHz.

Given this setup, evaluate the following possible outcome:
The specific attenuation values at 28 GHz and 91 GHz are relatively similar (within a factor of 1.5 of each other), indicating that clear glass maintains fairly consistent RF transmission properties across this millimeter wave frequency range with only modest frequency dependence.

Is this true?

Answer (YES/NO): NO